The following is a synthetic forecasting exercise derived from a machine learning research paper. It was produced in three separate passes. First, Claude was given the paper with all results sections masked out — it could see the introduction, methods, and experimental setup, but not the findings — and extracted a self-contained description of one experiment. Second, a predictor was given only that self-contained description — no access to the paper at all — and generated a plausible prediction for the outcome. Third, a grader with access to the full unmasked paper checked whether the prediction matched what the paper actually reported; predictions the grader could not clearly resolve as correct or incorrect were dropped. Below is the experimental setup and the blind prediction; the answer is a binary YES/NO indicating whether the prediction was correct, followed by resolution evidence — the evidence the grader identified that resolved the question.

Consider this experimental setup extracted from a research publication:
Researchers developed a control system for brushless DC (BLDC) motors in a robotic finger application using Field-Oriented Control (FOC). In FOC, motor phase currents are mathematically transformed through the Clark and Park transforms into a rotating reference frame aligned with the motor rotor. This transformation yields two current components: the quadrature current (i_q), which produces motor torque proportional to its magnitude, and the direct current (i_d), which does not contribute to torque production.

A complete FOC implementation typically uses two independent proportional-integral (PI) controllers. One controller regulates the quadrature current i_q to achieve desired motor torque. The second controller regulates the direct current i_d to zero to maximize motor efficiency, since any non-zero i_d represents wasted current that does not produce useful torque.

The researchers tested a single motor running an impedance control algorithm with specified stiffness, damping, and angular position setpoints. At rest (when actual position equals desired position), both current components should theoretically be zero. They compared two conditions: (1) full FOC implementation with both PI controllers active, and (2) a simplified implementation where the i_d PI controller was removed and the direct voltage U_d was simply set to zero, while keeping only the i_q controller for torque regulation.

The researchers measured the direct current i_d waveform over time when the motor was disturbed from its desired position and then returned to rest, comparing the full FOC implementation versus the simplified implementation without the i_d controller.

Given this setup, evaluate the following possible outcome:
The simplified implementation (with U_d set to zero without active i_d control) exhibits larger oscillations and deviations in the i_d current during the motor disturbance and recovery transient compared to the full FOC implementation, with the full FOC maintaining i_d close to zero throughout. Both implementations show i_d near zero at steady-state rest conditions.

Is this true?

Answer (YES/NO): NO